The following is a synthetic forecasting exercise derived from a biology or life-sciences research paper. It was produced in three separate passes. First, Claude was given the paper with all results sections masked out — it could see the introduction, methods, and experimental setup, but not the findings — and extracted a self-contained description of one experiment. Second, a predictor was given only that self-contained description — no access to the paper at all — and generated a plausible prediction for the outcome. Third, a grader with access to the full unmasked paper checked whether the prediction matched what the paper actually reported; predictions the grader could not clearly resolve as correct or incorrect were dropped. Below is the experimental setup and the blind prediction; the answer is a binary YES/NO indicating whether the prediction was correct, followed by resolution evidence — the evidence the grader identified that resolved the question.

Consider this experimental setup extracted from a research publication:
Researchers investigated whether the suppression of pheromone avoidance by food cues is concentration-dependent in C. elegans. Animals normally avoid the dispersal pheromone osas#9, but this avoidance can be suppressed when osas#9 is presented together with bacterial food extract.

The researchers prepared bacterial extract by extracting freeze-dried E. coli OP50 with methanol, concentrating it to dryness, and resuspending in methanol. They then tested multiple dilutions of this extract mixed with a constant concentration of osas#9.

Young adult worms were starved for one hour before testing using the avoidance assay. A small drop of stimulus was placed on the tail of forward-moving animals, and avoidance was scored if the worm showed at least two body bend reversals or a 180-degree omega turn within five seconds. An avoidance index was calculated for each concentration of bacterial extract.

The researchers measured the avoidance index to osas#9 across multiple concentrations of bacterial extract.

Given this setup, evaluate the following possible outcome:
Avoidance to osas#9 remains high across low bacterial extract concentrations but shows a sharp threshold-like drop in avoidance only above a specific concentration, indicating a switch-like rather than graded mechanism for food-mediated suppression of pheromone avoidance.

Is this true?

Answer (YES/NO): NO